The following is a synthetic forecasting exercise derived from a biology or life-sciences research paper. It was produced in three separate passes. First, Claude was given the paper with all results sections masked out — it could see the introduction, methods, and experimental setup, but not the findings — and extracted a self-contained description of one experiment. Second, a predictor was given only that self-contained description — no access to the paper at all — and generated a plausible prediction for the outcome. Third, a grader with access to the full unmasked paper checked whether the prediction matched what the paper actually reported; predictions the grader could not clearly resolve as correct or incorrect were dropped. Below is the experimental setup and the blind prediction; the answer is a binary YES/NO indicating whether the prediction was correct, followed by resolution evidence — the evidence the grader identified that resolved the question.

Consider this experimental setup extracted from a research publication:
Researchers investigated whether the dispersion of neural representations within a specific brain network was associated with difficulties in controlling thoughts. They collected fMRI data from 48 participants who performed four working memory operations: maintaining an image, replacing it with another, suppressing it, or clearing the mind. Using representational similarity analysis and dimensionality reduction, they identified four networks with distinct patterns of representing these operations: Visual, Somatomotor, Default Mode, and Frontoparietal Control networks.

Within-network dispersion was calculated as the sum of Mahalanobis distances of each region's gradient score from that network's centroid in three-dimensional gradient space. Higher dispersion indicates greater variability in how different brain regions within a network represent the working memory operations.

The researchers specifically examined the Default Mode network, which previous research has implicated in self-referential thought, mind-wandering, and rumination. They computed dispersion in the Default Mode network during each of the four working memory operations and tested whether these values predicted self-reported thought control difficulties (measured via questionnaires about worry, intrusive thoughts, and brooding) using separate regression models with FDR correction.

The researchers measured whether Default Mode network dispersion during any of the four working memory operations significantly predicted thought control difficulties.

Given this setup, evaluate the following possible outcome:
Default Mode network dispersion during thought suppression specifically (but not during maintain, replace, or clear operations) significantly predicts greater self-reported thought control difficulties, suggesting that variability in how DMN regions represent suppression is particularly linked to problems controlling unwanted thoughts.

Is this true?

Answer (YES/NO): NO